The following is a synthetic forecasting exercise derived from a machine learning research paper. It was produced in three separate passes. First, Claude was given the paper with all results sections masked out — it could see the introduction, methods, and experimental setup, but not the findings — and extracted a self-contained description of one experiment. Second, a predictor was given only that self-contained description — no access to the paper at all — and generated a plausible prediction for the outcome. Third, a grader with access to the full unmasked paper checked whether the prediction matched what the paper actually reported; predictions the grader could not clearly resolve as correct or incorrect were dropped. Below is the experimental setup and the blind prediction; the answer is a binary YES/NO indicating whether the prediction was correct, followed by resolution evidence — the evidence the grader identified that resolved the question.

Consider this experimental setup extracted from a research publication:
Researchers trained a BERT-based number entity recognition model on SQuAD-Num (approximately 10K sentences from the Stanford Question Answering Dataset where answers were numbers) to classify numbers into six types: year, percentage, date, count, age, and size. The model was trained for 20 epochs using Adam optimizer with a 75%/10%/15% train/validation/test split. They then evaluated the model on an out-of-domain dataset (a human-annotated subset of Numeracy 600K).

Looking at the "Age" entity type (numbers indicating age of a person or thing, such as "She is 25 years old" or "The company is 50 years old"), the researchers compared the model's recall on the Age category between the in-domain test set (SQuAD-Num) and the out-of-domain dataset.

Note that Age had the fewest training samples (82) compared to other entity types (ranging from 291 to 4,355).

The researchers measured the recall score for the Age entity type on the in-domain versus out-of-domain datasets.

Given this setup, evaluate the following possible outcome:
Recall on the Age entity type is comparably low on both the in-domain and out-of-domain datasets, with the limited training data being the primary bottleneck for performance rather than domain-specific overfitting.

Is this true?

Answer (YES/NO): NO